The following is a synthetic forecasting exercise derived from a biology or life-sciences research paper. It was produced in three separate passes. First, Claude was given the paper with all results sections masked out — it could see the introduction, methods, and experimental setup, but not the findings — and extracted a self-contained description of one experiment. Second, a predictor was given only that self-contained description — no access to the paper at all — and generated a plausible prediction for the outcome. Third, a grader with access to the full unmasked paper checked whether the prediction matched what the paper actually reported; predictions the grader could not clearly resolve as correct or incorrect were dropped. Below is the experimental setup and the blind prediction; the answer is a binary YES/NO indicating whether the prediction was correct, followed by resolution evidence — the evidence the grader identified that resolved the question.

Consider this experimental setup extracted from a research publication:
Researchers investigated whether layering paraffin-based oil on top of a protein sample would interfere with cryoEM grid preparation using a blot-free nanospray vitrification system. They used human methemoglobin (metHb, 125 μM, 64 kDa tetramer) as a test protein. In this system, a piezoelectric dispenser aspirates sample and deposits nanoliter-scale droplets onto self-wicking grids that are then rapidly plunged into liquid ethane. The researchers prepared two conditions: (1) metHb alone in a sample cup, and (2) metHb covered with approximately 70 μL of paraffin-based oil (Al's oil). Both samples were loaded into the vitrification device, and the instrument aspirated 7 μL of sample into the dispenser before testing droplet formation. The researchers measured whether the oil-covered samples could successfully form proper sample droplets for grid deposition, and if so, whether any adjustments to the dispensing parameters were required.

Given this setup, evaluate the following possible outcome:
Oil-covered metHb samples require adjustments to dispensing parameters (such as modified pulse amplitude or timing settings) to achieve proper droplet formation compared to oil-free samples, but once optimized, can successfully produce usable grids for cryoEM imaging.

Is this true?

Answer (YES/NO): YES